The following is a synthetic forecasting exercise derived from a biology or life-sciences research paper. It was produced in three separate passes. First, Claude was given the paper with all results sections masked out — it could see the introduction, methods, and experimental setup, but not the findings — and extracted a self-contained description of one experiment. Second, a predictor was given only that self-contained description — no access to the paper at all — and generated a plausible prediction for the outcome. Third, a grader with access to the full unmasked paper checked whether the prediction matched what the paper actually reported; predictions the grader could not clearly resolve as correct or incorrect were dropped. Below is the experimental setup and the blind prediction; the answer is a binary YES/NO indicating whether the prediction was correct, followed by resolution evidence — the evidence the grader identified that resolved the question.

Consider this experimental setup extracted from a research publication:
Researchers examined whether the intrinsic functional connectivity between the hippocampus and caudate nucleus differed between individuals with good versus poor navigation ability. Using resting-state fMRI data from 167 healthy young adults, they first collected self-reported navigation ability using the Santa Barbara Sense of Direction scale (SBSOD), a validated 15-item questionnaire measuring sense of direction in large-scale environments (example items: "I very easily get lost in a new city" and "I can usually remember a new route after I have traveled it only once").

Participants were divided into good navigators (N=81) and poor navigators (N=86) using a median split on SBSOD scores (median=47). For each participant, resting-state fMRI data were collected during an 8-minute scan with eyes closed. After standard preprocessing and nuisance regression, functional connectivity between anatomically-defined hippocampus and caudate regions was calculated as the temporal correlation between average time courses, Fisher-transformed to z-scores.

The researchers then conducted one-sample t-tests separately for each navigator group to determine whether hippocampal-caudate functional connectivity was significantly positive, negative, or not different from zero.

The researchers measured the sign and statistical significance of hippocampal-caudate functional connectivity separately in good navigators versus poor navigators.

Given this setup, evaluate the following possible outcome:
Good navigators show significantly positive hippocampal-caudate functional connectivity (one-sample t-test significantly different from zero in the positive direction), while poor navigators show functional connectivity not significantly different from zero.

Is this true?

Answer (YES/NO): YES